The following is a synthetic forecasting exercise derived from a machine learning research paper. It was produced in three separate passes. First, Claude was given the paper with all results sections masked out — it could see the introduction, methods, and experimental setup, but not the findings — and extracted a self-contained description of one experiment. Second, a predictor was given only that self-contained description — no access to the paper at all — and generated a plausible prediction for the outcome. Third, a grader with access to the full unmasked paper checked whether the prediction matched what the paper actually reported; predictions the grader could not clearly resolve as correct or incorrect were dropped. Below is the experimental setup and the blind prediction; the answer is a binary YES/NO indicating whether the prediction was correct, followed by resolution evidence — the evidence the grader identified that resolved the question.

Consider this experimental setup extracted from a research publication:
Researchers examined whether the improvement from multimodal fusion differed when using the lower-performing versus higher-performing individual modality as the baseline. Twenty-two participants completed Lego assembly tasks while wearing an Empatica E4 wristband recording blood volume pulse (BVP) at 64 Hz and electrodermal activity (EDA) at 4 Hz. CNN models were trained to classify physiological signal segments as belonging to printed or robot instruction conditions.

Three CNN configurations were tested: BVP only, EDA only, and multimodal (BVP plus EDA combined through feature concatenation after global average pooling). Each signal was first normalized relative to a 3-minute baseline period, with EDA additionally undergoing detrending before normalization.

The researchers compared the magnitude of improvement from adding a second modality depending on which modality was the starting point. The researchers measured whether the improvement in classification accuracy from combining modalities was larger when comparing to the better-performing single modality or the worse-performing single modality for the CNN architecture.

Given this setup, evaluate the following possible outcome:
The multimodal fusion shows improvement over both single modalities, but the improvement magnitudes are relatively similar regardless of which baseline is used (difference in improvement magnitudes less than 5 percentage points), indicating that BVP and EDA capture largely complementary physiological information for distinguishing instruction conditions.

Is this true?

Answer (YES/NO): NO